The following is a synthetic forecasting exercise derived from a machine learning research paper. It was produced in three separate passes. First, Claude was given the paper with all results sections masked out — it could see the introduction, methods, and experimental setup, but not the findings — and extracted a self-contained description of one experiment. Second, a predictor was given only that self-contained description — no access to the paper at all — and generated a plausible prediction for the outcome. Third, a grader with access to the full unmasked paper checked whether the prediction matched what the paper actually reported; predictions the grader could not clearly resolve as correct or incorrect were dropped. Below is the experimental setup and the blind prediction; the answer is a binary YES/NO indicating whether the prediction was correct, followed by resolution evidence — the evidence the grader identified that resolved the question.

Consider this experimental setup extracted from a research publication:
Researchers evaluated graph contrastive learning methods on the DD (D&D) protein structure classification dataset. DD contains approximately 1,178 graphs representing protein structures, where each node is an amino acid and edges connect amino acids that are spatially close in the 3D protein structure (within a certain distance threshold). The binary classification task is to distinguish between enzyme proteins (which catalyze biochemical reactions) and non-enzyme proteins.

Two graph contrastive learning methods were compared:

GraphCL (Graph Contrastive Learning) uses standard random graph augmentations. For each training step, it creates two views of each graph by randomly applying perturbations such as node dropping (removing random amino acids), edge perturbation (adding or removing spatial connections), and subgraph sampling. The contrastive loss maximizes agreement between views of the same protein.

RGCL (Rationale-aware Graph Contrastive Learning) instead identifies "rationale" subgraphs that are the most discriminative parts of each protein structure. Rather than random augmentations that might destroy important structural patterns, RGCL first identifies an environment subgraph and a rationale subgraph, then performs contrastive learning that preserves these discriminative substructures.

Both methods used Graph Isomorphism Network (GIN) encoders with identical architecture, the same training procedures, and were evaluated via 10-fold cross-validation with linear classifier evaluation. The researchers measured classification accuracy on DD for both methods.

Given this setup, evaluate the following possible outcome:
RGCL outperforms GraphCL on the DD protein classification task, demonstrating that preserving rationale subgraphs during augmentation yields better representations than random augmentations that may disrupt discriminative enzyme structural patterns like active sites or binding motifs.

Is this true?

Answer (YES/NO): YES